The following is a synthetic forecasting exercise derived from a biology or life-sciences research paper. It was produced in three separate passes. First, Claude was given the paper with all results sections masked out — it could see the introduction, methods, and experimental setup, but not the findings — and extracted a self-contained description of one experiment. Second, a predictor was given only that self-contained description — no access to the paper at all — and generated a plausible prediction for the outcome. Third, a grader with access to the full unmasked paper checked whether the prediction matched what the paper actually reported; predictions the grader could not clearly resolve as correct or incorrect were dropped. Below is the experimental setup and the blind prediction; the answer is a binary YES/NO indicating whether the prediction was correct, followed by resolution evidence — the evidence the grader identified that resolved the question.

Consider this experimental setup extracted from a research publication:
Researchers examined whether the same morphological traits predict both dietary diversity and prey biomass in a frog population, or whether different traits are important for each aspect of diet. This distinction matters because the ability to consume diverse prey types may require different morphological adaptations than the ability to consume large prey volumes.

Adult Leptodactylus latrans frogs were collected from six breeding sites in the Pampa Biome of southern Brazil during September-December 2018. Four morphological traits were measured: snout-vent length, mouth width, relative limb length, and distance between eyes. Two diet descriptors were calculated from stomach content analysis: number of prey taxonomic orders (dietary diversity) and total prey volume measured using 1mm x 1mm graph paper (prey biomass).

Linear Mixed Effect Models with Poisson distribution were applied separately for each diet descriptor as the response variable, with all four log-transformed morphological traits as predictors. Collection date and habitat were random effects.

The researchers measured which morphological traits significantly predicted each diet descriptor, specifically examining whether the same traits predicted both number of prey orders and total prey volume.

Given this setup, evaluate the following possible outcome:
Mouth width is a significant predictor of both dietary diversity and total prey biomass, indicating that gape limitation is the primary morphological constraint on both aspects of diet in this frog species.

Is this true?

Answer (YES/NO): NO